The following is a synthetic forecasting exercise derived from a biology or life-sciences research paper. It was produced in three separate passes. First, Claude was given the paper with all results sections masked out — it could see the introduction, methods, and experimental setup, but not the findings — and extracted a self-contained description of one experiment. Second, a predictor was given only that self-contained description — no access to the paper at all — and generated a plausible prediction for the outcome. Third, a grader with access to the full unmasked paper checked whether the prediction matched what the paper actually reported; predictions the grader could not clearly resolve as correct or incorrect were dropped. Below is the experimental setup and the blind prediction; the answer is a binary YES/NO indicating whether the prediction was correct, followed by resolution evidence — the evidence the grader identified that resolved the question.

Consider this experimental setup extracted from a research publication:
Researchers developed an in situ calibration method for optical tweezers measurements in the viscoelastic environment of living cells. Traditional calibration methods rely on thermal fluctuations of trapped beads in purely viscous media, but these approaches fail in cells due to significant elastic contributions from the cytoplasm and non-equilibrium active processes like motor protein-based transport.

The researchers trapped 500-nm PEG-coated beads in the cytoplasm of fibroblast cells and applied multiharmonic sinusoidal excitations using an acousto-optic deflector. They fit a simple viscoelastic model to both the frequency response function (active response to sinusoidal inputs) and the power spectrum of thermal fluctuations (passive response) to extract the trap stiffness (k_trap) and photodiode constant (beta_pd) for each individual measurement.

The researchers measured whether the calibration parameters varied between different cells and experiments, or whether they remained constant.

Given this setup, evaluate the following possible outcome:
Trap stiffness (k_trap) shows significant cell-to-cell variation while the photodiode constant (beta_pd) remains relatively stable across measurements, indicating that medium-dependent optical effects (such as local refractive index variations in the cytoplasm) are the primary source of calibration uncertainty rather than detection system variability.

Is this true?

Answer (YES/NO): NO